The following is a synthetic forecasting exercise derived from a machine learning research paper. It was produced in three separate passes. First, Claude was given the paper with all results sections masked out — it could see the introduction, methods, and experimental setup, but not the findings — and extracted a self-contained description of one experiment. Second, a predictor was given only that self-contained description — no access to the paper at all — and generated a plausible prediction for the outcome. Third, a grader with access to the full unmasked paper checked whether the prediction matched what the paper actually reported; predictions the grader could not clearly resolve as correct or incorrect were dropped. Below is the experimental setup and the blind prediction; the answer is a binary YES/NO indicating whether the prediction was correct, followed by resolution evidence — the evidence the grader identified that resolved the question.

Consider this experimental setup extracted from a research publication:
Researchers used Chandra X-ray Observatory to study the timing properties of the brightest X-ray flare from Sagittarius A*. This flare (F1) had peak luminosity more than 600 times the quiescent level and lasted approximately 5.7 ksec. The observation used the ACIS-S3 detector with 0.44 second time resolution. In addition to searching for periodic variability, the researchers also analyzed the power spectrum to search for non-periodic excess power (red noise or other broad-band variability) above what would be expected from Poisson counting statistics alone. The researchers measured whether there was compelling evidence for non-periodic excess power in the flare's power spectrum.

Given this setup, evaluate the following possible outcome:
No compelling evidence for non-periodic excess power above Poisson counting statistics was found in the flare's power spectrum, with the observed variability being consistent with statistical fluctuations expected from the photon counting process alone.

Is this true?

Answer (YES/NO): NO